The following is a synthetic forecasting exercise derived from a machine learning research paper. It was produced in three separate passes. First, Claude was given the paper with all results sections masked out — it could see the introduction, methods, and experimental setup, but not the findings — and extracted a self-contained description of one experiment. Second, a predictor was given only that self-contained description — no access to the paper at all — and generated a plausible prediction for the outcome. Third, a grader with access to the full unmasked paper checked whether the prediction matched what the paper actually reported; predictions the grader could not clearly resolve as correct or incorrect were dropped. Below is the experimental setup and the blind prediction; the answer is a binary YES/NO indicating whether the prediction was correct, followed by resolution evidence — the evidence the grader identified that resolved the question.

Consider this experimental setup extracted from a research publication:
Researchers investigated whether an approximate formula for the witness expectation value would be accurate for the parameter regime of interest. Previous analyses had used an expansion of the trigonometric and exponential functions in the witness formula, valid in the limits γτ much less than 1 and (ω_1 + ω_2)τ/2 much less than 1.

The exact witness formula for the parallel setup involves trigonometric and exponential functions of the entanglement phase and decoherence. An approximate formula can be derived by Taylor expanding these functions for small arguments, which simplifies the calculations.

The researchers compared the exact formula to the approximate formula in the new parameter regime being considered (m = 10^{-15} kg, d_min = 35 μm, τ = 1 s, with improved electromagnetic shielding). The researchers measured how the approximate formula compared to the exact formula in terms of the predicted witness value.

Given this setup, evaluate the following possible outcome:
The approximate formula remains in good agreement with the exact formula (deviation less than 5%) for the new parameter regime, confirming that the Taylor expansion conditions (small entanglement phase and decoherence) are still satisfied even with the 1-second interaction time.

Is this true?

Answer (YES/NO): NO